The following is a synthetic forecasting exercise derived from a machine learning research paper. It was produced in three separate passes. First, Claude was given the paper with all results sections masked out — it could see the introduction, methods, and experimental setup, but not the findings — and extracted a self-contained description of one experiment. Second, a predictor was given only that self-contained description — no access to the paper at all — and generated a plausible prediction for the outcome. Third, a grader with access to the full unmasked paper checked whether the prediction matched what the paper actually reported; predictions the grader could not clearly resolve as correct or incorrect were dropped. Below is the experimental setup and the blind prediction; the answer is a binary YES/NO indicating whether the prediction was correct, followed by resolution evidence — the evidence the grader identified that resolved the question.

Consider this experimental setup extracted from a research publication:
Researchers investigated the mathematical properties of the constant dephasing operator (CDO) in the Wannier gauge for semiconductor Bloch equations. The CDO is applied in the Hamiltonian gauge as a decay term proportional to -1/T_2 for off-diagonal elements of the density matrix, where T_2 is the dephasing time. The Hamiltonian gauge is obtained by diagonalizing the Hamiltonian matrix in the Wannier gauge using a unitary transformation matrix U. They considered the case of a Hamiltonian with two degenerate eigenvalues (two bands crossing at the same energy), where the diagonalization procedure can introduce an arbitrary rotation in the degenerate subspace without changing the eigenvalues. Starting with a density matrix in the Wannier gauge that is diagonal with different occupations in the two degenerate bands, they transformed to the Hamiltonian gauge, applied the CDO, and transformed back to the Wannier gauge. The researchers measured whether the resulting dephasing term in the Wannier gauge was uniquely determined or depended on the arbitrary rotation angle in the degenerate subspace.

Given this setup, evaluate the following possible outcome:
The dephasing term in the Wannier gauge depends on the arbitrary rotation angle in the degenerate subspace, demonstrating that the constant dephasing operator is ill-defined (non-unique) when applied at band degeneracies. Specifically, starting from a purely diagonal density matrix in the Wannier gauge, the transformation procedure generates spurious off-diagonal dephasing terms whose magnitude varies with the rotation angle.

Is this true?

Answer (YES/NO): YES